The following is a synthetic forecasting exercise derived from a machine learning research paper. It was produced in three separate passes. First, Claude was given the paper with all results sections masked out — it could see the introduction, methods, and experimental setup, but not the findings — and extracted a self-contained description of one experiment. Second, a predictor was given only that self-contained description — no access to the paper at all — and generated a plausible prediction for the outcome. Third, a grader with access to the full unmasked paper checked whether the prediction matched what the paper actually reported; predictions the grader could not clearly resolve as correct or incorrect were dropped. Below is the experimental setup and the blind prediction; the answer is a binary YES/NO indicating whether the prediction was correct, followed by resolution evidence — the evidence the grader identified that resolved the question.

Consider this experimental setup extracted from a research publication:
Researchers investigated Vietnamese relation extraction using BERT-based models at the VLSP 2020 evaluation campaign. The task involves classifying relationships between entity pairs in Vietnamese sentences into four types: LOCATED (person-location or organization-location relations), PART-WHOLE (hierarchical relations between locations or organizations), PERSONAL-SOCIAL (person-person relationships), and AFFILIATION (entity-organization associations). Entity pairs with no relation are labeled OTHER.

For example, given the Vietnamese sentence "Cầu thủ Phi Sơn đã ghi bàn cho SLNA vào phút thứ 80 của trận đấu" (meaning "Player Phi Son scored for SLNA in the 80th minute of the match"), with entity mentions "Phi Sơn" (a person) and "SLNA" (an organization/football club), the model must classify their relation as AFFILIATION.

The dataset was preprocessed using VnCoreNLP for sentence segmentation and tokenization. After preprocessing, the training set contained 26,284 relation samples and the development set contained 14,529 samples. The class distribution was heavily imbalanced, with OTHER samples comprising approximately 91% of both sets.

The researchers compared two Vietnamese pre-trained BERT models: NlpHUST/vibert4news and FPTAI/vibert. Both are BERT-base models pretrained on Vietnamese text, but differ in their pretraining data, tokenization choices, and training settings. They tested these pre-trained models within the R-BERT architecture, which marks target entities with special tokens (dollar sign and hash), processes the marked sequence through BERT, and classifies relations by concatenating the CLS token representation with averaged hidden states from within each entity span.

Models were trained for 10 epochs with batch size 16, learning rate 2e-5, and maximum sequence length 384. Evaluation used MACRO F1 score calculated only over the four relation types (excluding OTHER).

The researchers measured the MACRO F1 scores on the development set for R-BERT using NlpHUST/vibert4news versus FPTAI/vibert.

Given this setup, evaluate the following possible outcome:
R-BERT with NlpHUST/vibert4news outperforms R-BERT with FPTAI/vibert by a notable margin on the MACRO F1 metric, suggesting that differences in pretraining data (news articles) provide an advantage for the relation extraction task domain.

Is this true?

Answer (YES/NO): YES